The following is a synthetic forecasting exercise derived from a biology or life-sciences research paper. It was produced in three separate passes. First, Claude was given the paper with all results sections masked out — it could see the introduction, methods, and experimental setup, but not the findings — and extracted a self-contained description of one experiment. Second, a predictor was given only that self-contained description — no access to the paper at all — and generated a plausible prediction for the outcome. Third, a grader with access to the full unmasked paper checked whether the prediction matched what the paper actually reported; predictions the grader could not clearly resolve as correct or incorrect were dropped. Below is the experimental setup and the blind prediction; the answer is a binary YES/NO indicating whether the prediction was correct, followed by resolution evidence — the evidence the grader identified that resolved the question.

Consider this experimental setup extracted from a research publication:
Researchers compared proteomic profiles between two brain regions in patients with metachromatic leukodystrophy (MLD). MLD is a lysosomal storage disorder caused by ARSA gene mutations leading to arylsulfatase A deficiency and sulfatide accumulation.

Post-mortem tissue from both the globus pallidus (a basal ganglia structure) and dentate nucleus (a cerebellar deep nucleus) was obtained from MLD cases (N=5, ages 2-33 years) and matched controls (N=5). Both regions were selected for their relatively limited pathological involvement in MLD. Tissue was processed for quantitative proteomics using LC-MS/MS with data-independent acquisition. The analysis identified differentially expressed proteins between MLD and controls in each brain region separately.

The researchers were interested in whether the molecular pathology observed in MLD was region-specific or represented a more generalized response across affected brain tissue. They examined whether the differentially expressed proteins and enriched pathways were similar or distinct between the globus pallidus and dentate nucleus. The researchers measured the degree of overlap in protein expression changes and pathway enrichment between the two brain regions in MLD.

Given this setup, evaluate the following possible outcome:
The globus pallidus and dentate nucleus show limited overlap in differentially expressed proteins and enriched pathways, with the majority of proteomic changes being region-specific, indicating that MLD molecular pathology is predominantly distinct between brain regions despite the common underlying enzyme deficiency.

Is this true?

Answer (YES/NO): NO